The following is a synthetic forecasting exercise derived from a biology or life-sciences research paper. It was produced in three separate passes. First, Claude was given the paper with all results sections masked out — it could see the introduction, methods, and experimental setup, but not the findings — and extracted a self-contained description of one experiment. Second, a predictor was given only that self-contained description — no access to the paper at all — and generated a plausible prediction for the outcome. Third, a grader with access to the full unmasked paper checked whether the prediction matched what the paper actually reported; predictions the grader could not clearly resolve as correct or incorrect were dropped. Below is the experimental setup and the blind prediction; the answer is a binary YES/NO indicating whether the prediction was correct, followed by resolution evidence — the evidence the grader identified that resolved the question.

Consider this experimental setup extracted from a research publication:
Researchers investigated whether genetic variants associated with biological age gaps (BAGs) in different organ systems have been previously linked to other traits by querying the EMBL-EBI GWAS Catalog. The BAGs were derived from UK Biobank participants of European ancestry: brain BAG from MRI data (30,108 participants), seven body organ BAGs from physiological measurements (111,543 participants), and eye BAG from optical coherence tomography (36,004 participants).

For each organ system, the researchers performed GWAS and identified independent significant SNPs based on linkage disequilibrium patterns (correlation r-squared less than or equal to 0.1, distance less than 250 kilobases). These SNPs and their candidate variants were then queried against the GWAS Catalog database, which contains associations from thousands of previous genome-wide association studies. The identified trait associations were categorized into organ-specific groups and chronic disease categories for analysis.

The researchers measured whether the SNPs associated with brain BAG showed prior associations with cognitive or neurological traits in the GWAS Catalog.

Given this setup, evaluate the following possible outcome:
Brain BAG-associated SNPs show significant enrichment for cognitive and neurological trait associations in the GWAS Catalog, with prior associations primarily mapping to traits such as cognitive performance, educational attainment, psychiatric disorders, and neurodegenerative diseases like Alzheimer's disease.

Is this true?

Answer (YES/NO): YES